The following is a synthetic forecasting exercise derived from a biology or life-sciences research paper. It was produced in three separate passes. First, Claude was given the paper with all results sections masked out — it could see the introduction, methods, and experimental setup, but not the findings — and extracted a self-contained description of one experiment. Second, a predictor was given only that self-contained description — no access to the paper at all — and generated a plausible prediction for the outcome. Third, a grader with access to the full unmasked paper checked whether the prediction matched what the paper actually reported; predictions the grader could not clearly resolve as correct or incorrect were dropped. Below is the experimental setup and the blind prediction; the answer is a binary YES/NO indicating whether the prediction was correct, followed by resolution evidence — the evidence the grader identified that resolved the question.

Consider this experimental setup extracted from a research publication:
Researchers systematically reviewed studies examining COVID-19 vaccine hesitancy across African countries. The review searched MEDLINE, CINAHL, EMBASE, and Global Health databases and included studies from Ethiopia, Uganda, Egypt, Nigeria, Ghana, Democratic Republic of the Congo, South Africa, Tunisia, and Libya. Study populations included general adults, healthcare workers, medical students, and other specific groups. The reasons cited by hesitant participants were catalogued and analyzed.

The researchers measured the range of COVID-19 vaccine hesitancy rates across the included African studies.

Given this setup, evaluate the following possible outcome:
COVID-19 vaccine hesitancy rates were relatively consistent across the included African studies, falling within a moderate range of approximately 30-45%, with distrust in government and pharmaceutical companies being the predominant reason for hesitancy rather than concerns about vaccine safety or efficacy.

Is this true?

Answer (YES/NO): NO